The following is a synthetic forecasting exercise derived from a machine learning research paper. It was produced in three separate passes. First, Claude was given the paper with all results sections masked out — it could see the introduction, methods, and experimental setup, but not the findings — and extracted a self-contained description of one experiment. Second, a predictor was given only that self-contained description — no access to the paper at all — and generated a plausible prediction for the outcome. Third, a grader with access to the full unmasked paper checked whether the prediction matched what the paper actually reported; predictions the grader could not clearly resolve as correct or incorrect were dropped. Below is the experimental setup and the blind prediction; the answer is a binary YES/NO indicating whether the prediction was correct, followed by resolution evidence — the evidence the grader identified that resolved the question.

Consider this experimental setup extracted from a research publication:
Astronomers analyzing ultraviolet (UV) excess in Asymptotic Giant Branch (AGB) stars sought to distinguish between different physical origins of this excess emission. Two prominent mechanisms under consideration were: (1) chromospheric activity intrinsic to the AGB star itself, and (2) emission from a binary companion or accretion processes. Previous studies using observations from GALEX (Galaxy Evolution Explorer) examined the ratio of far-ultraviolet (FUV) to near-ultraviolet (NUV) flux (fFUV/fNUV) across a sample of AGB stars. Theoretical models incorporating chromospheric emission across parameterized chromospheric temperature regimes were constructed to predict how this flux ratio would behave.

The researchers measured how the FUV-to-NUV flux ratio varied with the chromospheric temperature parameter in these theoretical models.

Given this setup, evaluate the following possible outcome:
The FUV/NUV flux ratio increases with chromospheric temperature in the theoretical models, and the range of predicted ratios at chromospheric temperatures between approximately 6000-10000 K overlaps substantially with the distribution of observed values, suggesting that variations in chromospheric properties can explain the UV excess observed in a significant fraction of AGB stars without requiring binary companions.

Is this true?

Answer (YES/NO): NO